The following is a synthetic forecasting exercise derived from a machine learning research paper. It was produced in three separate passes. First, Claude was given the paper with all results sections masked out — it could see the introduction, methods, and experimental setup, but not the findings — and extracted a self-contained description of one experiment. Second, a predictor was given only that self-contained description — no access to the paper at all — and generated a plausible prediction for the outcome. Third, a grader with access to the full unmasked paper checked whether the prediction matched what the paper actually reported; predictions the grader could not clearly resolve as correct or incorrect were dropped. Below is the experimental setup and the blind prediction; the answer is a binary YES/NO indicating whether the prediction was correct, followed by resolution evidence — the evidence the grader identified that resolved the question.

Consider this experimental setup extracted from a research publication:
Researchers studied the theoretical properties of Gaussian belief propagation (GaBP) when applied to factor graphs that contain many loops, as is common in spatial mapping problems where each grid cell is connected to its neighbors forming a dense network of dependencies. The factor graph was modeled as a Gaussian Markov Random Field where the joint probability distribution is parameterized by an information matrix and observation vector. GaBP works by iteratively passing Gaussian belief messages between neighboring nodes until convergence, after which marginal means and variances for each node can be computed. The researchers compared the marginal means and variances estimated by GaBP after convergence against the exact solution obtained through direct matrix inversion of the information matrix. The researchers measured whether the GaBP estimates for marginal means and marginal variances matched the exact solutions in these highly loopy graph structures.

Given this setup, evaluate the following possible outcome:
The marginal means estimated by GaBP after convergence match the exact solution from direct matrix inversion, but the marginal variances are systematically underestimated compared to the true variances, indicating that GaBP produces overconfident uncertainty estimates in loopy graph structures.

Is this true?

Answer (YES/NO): YES